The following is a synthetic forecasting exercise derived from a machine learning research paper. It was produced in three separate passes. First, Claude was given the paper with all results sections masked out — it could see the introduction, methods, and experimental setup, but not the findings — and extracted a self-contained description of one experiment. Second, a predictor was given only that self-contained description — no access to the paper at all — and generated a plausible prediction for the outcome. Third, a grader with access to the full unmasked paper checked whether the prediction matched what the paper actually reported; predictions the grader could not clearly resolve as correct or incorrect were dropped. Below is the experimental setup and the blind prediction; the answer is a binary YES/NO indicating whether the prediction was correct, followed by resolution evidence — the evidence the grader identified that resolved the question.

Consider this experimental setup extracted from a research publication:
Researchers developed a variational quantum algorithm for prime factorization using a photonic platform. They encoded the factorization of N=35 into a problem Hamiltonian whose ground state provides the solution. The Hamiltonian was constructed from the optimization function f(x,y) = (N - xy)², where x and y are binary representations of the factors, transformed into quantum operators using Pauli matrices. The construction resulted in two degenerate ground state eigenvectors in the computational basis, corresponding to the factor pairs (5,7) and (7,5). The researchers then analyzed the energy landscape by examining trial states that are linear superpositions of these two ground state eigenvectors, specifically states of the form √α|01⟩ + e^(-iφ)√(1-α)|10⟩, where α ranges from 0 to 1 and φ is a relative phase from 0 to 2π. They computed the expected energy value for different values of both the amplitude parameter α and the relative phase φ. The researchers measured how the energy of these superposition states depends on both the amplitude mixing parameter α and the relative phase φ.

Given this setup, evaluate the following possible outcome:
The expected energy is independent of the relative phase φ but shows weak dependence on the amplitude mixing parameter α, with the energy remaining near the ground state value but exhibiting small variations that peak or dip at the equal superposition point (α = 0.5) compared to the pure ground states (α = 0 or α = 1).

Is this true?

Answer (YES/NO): NO